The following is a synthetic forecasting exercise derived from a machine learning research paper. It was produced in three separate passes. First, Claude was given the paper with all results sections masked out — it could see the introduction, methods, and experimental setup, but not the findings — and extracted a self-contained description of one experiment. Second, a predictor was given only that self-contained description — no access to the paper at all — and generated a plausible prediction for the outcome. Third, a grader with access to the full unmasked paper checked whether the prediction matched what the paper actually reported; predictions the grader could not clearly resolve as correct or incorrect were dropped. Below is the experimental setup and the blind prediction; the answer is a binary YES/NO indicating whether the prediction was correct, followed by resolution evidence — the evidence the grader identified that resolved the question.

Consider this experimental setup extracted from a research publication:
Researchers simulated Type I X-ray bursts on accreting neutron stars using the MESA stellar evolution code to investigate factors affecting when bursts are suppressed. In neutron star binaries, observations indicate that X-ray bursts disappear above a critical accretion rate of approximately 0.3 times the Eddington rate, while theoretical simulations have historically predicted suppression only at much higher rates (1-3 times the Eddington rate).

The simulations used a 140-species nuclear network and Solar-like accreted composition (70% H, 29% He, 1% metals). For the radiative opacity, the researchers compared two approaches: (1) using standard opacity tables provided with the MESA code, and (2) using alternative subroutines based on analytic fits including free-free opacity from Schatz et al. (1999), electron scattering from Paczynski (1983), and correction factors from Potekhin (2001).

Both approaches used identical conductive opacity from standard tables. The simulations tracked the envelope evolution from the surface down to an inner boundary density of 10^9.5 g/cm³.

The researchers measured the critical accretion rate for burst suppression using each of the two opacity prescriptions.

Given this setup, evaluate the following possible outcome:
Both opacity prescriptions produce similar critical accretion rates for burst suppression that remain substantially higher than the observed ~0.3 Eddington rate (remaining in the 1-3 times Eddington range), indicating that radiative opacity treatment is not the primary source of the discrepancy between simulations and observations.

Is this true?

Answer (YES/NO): NO